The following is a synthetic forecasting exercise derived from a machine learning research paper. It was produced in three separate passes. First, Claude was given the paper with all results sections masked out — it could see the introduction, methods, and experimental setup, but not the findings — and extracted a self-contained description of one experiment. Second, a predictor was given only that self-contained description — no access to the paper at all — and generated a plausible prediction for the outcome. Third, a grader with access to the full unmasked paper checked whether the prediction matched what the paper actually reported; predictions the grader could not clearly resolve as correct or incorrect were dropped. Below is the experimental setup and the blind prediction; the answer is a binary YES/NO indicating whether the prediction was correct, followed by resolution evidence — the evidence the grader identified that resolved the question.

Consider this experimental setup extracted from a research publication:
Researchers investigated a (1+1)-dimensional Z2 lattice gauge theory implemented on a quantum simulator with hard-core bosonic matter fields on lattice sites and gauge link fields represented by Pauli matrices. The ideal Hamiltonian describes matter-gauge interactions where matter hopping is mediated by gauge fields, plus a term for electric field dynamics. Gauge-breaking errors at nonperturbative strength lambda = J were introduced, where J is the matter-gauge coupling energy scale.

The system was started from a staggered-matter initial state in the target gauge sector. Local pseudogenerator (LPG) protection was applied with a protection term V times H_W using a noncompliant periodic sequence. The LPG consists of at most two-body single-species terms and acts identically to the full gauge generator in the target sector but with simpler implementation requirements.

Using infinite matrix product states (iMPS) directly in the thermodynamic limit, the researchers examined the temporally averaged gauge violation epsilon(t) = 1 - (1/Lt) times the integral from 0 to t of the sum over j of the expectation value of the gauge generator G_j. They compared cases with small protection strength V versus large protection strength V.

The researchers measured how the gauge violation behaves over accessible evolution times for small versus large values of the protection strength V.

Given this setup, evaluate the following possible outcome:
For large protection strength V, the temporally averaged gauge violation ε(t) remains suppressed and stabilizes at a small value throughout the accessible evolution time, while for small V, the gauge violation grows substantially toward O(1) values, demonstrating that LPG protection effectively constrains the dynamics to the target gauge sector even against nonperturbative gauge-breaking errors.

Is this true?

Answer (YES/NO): YES